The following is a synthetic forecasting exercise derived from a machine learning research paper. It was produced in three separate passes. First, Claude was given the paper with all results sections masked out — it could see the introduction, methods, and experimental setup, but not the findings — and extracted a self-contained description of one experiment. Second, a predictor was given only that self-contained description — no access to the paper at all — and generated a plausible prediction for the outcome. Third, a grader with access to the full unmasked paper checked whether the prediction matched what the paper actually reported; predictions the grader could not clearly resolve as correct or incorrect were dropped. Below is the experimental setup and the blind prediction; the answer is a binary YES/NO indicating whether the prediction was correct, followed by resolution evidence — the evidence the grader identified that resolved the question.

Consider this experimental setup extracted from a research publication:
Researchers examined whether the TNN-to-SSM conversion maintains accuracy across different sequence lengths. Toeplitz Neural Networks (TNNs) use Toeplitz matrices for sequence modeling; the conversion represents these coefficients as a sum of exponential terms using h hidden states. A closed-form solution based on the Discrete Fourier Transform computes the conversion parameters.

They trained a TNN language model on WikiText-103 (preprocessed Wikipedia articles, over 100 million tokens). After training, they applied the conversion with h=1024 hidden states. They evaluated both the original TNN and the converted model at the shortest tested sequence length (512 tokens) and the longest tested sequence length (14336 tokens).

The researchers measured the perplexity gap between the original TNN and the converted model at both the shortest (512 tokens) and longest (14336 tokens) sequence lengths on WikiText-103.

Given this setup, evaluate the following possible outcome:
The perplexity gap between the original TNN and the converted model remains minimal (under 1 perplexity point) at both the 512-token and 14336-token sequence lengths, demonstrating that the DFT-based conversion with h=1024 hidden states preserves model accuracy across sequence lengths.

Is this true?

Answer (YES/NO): YES